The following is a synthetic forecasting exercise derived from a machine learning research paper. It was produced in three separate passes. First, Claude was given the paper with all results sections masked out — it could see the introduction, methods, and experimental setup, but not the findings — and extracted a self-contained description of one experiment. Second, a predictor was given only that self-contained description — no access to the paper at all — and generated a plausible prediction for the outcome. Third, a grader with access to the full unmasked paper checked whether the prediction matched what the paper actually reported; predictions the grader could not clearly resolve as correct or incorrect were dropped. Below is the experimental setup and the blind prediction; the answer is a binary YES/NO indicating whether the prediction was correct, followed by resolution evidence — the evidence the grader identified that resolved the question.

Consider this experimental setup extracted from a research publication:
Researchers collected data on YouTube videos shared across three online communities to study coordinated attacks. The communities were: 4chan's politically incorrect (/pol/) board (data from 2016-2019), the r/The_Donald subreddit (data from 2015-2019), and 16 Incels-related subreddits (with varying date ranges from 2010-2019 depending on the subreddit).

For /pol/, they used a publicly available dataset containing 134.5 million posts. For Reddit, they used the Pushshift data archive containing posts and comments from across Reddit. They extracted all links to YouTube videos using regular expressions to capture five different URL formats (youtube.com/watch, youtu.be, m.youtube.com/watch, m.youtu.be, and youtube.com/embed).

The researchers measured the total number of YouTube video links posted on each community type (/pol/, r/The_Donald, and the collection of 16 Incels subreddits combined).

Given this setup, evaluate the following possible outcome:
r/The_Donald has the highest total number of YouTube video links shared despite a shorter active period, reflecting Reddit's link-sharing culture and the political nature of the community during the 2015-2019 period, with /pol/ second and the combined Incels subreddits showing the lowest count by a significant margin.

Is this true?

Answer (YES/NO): NO